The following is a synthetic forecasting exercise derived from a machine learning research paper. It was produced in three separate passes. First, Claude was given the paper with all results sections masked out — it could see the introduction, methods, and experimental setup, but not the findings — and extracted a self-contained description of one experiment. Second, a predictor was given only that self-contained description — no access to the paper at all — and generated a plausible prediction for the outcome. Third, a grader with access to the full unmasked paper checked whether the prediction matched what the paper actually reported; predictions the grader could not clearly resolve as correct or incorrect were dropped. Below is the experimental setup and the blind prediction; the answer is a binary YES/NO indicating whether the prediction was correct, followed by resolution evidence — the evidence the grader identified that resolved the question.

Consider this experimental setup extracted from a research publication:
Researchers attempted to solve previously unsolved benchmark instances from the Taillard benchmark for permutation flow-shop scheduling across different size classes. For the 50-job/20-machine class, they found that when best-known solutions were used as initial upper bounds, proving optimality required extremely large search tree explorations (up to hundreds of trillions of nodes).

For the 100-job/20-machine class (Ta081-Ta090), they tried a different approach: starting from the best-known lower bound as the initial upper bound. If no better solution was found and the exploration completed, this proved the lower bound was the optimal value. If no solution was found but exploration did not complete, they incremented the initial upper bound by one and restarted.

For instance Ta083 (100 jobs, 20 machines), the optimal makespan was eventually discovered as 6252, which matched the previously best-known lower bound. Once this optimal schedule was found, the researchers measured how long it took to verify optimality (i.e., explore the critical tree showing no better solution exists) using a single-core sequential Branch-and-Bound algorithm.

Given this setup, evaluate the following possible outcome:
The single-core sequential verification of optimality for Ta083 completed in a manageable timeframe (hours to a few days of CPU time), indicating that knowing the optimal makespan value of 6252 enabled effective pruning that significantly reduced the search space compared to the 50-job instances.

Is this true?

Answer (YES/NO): NO